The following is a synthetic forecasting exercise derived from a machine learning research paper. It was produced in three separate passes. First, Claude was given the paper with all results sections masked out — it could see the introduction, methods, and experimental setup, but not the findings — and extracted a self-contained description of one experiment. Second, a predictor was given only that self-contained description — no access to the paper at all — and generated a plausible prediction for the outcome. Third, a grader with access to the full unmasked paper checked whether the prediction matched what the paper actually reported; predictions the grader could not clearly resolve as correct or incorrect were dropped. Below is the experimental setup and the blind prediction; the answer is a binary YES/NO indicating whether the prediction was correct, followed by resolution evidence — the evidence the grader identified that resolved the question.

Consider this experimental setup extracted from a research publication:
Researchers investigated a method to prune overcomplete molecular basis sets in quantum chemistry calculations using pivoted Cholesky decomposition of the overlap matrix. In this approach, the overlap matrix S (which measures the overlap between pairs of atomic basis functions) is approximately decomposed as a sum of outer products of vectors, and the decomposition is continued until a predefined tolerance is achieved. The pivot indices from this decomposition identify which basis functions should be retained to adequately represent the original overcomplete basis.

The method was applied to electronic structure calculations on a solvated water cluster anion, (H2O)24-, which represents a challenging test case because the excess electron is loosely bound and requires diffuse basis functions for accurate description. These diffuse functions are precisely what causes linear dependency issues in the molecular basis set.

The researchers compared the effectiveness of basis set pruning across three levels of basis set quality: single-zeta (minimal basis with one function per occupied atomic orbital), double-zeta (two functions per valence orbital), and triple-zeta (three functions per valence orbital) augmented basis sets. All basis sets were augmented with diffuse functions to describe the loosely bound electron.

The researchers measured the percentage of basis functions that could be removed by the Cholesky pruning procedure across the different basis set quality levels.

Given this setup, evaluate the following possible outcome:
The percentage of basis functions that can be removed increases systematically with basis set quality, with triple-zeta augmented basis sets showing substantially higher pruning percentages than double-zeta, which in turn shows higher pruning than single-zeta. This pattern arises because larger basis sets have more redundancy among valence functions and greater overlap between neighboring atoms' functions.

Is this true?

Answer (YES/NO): YES